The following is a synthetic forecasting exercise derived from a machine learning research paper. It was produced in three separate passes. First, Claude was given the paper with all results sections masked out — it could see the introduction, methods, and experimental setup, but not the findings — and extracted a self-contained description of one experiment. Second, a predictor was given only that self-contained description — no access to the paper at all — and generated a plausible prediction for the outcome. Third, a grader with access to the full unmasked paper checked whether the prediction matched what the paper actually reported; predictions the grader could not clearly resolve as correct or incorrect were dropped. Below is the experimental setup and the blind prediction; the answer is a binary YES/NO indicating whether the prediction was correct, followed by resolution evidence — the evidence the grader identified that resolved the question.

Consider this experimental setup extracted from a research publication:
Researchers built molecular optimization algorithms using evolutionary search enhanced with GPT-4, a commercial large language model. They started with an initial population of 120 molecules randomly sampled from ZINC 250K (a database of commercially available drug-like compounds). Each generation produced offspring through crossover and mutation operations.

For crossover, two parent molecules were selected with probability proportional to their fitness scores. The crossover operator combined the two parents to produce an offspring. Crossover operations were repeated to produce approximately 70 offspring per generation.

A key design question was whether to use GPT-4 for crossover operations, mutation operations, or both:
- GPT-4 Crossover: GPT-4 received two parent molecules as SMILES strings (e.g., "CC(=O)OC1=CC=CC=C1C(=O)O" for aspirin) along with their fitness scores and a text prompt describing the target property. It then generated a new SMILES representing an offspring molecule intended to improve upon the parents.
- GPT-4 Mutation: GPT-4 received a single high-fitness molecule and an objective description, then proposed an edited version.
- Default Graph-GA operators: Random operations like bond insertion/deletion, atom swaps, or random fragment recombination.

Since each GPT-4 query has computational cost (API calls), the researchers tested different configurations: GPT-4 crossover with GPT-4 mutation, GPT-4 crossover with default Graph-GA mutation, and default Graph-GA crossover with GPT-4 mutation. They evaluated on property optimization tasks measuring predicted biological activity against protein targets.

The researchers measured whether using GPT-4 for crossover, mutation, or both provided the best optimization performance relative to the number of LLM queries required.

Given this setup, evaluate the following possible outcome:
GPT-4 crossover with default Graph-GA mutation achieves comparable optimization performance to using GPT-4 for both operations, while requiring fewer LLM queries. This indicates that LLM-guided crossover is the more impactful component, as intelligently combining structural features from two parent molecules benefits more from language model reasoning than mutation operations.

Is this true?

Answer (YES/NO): YES